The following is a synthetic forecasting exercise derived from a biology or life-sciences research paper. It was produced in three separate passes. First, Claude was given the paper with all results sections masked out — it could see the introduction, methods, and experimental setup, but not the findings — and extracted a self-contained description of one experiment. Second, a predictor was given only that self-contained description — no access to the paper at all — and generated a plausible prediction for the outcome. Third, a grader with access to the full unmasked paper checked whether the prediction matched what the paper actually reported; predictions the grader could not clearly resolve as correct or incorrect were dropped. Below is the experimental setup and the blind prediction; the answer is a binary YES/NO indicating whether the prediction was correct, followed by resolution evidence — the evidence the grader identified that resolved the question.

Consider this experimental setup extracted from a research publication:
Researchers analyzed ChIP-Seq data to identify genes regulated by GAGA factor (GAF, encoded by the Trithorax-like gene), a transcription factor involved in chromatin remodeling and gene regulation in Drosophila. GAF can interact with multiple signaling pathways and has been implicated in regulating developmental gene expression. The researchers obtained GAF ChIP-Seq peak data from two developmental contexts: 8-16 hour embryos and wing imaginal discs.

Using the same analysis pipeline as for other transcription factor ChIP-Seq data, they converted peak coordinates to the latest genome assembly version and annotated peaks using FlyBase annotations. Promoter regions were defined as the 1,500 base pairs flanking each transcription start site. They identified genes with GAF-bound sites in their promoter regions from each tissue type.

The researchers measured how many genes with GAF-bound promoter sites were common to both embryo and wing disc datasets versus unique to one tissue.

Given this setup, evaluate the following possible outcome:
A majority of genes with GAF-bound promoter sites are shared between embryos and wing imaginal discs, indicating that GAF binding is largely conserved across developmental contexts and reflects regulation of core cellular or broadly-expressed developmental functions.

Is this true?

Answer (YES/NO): YES